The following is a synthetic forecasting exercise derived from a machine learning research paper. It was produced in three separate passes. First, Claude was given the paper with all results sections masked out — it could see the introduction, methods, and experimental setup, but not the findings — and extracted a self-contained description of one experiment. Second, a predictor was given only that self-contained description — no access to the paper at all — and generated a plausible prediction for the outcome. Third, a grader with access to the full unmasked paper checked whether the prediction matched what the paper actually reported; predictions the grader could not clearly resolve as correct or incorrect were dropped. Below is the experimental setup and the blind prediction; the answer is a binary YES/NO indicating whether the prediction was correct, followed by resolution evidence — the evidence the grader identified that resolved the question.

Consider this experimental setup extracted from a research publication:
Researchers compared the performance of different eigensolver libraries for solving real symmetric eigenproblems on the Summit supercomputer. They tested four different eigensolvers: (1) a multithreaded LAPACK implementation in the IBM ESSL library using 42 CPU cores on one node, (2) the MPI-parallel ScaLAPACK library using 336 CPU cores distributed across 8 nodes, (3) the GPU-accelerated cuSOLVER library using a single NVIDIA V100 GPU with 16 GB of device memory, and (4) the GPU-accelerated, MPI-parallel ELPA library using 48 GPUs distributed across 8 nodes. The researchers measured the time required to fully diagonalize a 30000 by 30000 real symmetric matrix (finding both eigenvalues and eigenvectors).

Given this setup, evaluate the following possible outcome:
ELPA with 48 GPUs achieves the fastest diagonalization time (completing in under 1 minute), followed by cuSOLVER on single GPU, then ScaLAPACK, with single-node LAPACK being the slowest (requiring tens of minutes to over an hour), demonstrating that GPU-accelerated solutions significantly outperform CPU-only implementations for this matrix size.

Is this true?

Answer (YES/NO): NO